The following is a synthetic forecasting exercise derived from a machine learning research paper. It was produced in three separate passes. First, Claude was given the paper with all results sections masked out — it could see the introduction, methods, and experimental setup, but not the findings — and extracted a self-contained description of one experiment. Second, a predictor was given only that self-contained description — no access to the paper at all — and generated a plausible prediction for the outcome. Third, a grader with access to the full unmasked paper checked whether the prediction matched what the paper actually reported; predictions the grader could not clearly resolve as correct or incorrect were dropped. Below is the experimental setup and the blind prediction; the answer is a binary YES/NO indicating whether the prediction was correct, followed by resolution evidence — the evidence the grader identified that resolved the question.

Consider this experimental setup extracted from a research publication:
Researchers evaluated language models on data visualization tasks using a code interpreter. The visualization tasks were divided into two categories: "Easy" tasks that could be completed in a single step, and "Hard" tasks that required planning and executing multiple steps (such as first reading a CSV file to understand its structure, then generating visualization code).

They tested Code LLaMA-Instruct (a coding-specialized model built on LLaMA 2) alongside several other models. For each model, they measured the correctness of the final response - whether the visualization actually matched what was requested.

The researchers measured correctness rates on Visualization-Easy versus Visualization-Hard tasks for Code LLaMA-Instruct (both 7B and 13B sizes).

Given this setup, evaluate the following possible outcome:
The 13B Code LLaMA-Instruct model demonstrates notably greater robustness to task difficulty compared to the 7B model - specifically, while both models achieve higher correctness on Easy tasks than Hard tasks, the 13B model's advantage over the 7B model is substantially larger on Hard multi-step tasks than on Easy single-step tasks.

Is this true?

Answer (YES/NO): NO